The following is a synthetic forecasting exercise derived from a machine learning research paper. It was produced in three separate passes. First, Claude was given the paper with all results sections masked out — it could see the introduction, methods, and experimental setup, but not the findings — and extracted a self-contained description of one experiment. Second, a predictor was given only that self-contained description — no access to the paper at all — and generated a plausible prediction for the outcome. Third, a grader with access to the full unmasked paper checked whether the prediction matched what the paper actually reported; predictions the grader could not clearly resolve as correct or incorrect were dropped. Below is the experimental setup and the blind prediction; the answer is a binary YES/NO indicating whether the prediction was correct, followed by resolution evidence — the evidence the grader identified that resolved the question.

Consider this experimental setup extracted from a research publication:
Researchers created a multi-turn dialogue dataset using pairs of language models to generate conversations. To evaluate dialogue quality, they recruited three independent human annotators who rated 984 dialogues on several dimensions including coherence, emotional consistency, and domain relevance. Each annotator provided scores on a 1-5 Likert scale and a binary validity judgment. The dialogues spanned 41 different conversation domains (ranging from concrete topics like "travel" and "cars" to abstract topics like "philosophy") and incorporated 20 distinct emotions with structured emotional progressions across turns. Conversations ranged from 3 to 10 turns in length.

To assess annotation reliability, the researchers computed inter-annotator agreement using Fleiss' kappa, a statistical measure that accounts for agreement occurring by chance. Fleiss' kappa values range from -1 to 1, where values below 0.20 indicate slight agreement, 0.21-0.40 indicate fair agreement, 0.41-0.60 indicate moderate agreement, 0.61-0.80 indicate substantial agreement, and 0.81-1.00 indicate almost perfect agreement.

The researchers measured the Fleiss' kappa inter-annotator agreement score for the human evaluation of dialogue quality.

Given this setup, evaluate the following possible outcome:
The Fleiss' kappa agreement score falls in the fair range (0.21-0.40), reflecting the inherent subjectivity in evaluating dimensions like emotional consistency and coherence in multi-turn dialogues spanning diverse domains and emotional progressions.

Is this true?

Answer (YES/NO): NO